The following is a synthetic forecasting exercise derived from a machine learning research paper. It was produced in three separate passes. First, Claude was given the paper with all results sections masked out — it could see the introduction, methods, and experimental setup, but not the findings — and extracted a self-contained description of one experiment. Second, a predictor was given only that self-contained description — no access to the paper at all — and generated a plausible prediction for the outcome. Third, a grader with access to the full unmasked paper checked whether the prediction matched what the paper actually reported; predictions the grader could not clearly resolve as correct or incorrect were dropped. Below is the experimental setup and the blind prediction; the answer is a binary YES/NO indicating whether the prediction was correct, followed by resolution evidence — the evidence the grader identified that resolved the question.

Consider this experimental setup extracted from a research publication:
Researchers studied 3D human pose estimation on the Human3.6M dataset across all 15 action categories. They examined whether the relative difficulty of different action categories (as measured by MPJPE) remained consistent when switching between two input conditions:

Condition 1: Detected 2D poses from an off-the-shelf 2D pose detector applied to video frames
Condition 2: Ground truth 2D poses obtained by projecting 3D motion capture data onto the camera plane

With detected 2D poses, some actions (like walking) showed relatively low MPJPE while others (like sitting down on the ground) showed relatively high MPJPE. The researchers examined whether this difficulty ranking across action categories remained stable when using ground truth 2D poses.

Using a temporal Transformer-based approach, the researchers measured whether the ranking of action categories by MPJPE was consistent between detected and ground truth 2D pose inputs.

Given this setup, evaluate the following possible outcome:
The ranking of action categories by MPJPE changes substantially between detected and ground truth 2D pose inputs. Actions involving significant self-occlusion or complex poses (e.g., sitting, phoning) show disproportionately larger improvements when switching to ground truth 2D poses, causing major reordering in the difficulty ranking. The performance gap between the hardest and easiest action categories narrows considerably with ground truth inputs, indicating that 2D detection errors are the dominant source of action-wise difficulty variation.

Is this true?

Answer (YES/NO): NO